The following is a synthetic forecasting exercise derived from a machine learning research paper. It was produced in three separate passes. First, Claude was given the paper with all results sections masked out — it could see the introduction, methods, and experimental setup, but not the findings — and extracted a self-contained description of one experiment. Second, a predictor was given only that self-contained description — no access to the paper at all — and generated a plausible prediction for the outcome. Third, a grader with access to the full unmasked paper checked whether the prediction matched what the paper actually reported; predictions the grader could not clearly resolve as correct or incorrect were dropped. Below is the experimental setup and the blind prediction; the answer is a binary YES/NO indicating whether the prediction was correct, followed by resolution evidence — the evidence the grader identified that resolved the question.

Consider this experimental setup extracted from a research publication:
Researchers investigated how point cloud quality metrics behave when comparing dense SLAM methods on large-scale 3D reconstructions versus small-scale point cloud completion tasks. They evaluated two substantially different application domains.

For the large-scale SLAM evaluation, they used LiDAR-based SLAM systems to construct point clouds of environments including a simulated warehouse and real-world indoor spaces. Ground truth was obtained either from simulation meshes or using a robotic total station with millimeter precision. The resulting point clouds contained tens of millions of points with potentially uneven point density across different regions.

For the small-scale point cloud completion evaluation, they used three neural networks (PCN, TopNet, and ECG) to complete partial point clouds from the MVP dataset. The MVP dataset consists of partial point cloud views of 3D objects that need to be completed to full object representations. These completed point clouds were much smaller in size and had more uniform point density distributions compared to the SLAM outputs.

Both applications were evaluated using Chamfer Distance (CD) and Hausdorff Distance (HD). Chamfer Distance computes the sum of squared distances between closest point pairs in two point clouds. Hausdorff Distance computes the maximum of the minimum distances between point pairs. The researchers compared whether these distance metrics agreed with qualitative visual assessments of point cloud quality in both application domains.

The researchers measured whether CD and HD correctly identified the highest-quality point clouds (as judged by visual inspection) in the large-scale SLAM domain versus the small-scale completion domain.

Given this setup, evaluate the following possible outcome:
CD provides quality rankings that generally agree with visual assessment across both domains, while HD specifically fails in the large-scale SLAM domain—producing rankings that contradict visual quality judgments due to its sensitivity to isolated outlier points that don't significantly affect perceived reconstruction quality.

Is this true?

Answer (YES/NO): NO